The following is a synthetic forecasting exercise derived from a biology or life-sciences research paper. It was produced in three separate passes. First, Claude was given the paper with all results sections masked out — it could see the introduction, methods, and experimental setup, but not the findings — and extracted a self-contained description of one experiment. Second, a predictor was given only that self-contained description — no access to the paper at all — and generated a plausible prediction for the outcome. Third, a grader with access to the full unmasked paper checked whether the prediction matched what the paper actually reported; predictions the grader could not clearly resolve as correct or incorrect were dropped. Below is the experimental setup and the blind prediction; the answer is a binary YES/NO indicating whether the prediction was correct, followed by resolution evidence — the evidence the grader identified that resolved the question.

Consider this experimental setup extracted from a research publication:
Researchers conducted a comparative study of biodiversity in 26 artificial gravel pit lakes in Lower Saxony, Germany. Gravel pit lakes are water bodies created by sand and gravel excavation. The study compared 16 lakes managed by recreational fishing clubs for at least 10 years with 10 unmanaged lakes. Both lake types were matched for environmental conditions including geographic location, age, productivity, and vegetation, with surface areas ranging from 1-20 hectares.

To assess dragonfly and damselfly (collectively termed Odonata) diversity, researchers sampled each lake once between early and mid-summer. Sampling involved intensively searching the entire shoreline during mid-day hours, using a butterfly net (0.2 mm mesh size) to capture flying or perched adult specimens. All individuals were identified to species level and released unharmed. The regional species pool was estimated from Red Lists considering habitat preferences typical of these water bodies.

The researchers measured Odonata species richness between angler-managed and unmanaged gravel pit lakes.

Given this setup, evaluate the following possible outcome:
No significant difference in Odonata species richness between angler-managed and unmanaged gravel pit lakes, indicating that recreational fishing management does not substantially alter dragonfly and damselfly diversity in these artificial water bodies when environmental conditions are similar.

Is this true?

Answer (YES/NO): YES